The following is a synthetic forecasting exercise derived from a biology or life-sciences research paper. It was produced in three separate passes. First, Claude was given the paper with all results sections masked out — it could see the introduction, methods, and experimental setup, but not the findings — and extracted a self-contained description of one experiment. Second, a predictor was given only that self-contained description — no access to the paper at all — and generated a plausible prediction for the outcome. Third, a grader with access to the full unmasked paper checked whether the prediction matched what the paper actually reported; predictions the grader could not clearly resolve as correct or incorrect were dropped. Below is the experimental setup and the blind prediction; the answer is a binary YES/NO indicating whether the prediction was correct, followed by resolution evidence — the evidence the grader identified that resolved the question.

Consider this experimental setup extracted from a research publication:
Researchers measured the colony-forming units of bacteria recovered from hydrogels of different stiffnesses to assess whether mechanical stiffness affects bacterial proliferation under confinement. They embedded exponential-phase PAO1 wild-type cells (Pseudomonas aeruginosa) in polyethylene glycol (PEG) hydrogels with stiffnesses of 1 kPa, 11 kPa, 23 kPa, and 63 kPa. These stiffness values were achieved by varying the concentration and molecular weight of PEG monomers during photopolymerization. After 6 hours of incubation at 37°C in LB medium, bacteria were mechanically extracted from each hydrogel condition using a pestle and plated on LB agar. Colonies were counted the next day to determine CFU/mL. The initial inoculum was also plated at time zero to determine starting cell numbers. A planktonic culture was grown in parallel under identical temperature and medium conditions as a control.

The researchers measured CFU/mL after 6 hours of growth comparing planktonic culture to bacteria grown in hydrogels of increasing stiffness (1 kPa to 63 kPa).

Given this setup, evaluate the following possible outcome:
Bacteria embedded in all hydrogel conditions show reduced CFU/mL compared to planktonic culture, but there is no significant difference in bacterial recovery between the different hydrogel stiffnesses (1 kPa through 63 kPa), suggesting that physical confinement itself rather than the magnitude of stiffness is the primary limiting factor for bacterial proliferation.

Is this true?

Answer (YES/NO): YES